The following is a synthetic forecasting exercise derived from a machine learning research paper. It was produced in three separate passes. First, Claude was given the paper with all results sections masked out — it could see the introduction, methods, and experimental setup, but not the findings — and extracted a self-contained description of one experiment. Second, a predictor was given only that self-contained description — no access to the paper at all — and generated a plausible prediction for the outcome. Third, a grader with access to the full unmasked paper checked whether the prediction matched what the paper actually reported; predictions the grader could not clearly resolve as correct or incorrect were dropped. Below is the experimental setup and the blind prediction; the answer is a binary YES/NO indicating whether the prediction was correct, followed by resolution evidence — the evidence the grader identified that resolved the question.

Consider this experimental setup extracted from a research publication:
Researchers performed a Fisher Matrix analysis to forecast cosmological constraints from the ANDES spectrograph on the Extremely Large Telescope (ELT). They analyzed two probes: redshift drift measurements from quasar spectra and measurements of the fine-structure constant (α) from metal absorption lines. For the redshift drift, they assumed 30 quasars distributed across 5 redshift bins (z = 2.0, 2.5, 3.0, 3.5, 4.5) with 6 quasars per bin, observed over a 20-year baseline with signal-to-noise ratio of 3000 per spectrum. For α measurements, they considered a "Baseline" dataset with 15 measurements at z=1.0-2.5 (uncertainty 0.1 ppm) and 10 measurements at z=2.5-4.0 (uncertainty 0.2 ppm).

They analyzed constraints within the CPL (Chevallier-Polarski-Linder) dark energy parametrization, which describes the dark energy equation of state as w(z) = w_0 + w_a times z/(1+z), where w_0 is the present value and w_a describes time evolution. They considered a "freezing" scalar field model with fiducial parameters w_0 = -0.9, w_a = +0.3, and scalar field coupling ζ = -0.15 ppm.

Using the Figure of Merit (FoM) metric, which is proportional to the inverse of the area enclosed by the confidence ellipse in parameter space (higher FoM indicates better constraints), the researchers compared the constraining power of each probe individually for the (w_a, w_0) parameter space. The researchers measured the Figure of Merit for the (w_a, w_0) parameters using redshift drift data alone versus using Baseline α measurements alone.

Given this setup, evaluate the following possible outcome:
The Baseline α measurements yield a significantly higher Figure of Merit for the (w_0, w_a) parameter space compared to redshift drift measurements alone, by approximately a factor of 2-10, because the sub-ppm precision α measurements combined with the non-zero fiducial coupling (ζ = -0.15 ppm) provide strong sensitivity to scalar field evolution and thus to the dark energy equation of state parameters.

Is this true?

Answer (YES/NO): NO